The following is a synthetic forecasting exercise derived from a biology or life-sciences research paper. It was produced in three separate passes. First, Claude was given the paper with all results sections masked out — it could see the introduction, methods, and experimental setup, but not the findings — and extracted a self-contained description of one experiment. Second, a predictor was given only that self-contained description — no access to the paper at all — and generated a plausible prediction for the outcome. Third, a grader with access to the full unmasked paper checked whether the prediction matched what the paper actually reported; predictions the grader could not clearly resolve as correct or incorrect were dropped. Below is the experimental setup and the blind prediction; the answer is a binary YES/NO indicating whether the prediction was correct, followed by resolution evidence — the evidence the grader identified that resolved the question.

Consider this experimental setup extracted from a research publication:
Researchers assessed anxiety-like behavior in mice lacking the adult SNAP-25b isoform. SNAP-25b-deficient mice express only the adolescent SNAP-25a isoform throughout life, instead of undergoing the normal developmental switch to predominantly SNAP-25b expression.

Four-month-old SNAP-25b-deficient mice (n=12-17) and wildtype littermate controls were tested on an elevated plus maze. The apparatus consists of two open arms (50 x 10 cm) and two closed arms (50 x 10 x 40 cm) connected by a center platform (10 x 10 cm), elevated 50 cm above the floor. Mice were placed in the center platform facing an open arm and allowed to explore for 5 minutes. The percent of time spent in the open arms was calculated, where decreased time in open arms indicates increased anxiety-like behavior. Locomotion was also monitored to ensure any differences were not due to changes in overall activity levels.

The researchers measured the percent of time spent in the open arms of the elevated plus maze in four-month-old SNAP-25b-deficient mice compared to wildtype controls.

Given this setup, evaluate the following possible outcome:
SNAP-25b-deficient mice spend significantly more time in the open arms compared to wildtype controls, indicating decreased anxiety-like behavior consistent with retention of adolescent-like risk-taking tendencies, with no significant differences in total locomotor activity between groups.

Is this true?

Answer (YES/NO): NO